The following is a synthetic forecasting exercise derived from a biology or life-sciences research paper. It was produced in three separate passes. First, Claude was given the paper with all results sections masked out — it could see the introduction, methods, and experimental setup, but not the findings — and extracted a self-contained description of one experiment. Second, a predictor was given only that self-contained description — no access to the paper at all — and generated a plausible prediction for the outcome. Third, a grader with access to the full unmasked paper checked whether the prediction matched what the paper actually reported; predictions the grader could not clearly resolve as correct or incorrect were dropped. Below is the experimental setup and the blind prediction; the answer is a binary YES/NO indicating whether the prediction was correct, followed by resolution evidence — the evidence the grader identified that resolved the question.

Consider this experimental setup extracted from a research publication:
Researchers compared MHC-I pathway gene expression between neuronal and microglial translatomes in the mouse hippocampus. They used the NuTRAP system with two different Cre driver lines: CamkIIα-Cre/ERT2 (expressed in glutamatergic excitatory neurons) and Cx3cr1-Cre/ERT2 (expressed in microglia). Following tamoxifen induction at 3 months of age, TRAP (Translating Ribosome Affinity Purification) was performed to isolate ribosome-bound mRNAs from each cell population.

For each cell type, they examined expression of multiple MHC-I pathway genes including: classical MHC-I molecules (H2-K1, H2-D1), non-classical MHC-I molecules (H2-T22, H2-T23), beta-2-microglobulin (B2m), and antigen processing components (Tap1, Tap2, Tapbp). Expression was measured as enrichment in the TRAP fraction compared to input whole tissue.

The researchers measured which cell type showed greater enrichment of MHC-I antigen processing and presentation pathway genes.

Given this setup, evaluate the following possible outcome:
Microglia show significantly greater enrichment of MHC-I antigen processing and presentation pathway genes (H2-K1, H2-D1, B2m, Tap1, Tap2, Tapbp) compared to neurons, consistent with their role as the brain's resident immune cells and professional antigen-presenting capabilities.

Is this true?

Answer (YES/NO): YES